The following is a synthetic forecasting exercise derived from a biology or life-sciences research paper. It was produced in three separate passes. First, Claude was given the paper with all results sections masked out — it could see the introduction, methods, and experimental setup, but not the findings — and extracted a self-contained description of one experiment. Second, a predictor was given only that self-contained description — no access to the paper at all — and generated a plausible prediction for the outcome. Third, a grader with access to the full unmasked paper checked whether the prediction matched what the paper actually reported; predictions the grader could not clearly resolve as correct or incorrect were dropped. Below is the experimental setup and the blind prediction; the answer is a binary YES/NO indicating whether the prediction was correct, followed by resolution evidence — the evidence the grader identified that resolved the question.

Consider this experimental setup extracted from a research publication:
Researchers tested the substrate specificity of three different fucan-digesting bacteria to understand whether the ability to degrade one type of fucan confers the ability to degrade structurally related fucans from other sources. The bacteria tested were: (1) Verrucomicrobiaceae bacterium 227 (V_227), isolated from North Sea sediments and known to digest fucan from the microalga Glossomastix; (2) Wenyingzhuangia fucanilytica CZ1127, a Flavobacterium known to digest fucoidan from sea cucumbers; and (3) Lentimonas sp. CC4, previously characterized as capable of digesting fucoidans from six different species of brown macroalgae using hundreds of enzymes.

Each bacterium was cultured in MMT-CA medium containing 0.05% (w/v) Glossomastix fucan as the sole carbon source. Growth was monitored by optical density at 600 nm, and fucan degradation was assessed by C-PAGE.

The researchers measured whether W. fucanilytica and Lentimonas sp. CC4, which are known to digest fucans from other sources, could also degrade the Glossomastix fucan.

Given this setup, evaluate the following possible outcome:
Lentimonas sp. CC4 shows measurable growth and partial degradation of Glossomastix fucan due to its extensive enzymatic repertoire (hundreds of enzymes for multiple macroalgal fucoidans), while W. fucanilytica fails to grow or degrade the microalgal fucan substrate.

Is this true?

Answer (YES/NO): NO